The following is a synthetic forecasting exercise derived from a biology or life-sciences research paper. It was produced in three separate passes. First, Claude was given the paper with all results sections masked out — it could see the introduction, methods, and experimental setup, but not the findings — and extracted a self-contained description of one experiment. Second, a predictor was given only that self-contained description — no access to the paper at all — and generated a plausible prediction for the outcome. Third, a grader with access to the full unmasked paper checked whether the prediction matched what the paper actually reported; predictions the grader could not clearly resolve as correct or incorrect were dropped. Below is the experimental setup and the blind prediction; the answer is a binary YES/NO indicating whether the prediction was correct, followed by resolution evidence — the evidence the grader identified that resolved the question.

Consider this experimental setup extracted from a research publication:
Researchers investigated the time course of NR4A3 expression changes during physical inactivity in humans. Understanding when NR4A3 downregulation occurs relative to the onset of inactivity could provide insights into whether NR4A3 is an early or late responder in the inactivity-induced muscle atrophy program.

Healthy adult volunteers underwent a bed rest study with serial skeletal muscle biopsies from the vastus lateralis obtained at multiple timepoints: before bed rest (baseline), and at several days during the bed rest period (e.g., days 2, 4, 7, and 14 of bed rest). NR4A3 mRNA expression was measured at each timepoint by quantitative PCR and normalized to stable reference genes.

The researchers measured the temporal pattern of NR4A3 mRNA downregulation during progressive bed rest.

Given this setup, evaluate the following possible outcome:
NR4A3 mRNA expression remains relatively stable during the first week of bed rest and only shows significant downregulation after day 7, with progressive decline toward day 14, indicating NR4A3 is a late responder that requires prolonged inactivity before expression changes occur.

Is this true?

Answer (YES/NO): NO